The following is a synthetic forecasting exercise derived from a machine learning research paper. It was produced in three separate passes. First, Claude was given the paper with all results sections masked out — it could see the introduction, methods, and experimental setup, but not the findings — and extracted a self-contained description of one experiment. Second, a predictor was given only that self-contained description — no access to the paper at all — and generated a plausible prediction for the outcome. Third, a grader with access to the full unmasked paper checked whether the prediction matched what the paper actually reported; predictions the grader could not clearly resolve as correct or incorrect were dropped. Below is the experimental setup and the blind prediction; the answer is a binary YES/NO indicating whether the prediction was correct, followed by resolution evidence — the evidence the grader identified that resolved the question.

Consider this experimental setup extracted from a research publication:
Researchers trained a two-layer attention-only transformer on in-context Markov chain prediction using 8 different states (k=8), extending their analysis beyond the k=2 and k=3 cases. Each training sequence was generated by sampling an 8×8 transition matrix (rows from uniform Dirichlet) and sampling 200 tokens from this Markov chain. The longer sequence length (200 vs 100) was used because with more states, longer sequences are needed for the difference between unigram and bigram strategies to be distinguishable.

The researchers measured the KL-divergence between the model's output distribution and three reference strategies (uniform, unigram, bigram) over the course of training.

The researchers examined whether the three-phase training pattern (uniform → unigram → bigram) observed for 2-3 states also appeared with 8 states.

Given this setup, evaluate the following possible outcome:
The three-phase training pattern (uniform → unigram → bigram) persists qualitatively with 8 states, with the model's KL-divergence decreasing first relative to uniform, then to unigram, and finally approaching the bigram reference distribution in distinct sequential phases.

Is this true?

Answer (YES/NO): YES